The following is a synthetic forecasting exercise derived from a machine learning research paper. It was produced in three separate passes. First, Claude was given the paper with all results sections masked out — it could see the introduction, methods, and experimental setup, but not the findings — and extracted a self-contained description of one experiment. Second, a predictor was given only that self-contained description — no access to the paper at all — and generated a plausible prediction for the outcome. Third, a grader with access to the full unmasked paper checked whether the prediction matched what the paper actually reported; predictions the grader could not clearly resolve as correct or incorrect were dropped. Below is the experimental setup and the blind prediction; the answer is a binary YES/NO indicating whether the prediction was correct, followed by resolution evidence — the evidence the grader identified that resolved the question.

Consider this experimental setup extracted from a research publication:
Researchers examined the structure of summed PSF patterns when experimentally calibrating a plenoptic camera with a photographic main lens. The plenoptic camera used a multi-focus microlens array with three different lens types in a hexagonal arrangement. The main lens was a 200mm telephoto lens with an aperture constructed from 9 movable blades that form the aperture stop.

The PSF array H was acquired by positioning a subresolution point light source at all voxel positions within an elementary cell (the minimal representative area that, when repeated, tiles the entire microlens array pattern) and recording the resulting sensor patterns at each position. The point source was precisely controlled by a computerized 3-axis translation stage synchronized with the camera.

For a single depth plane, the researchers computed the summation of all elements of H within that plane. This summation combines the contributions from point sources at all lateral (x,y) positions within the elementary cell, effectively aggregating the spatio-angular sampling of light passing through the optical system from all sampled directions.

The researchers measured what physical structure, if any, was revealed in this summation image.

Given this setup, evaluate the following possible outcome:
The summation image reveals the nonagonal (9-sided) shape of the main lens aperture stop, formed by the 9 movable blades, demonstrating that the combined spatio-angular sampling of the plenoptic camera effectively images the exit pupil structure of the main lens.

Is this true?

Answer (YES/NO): YES